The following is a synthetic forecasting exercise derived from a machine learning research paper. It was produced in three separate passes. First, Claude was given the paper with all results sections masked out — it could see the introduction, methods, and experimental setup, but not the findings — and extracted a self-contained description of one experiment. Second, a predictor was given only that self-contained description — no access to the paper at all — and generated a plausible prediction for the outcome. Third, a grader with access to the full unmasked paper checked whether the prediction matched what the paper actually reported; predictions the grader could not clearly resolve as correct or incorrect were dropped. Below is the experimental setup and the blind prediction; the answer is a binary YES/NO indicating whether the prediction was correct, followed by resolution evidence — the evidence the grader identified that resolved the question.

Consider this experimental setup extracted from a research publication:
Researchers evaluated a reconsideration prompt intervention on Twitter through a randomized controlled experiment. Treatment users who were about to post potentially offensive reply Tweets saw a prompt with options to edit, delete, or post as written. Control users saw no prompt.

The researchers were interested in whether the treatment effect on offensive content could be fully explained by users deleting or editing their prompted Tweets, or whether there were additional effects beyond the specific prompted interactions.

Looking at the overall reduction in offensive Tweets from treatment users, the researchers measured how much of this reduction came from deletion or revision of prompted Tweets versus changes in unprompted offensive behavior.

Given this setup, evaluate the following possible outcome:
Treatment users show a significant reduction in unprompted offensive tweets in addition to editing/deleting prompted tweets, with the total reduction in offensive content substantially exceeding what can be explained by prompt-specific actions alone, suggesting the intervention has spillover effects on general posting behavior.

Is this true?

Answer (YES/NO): YES